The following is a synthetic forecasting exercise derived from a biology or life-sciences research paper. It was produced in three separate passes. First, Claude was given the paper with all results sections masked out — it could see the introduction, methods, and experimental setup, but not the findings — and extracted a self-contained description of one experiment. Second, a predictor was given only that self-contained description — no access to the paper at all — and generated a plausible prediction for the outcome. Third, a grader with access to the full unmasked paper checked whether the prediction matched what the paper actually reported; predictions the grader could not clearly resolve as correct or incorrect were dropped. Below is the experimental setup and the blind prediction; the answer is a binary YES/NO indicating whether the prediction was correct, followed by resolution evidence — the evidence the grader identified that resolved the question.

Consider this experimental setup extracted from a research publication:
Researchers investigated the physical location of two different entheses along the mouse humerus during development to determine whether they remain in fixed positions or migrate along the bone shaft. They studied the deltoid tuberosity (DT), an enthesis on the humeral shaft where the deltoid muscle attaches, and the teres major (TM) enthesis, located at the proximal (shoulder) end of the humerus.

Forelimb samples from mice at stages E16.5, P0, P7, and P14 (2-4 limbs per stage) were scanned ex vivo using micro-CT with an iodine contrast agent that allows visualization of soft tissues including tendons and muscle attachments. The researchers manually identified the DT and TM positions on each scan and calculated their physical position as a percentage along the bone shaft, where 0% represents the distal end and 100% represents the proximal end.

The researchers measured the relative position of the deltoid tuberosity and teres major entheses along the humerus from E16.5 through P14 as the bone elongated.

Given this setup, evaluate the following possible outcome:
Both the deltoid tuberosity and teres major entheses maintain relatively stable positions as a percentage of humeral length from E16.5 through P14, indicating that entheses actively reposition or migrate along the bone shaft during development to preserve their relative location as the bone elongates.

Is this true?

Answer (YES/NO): YES